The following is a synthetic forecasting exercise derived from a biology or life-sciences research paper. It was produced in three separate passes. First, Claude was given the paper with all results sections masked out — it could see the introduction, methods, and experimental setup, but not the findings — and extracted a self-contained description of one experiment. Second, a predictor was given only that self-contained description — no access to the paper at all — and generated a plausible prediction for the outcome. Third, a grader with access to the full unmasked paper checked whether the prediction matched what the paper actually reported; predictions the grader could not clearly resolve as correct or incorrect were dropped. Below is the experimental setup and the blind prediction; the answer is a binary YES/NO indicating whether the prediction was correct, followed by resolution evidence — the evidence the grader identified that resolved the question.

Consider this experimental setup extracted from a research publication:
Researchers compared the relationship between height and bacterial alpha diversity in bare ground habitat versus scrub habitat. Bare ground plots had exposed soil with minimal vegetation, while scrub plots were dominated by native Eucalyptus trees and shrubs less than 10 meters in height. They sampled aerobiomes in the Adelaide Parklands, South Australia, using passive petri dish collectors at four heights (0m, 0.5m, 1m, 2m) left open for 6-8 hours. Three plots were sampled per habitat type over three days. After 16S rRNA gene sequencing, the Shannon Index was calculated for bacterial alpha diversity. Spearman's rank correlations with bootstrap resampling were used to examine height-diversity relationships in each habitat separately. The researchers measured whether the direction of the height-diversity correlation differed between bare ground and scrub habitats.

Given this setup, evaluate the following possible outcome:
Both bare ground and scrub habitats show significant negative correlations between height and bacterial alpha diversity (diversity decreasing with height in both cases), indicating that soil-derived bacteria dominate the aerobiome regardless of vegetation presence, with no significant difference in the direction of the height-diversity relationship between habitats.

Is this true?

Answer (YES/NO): YES